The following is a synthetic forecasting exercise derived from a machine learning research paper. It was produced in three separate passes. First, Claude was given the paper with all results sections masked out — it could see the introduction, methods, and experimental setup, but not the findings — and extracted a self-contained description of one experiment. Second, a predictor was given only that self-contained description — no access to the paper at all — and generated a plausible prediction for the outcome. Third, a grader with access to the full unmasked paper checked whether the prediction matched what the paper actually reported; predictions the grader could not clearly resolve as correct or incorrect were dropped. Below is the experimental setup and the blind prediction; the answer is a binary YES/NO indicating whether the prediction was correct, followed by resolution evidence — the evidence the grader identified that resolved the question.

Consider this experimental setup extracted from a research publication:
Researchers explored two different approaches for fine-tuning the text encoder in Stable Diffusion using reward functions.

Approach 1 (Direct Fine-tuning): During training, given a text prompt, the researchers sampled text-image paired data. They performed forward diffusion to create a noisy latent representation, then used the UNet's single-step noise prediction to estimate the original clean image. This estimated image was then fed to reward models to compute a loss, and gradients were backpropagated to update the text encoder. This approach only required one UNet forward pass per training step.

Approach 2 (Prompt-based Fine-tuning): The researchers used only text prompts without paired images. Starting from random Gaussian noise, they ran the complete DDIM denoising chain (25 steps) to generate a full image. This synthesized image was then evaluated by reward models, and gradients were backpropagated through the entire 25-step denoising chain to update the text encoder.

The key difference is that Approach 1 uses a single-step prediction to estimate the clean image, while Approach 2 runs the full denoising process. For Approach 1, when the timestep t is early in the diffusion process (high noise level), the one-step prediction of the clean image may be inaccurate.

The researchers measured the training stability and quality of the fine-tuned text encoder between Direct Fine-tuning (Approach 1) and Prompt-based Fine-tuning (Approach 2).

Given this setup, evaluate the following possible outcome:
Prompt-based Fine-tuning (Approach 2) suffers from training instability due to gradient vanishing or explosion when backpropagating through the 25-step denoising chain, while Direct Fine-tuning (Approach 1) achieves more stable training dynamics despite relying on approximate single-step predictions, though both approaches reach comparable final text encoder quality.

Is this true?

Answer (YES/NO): NO